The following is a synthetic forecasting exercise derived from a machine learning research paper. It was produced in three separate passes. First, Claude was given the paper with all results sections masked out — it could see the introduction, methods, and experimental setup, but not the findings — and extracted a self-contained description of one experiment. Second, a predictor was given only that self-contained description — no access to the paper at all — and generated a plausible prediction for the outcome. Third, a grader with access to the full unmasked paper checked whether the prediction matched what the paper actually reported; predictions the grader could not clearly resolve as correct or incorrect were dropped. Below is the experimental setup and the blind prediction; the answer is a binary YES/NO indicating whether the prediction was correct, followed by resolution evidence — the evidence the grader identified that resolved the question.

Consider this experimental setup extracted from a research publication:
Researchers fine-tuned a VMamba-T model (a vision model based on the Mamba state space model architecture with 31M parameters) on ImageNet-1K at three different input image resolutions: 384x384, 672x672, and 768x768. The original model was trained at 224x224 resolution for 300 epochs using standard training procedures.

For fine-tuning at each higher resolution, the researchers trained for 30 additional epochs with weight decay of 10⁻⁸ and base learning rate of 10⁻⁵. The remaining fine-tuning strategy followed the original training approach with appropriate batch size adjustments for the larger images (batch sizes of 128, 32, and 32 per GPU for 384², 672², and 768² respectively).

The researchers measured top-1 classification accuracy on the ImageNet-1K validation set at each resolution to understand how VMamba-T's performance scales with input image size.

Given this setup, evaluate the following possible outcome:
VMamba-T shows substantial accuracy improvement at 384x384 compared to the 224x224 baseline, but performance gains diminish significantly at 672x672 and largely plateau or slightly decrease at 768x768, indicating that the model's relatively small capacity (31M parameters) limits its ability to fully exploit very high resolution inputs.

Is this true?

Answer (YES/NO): YES